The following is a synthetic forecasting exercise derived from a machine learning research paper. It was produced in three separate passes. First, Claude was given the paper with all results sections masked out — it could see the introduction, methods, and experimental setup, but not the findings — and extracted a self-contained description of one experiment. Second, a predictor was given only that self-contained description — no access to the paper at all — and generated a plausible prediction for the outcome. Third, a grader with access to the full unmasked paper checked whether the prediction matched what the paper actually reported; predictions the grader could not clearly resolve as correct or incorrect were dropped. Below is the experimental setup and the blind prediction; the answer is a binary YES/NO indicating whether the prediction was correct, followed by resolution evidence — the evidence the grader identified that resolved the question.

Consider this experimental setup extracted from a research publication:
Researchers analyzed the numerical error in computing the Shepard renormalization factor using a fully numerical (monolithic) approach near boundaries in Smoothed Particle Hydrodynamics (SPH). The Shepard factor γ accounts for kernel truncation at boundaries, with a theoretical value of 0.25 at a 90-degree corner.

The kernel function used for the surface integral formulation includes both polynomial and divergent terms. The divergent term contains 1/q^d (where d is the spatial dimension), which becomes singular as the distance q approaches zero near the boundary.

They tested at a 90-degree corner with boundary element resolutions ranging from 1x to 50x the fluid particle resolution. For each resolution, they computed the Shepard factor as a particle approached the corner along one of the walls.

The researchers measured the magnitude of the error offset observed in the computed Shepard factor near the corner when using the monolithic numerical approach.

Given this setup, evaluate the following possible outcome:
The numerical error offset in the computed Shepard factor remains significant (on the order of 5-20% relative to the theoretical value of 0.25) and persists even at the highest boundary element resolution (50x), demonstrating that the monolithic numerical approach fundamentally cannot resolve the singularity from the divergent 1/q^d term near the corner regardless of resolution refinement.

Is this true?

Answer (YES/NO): YES